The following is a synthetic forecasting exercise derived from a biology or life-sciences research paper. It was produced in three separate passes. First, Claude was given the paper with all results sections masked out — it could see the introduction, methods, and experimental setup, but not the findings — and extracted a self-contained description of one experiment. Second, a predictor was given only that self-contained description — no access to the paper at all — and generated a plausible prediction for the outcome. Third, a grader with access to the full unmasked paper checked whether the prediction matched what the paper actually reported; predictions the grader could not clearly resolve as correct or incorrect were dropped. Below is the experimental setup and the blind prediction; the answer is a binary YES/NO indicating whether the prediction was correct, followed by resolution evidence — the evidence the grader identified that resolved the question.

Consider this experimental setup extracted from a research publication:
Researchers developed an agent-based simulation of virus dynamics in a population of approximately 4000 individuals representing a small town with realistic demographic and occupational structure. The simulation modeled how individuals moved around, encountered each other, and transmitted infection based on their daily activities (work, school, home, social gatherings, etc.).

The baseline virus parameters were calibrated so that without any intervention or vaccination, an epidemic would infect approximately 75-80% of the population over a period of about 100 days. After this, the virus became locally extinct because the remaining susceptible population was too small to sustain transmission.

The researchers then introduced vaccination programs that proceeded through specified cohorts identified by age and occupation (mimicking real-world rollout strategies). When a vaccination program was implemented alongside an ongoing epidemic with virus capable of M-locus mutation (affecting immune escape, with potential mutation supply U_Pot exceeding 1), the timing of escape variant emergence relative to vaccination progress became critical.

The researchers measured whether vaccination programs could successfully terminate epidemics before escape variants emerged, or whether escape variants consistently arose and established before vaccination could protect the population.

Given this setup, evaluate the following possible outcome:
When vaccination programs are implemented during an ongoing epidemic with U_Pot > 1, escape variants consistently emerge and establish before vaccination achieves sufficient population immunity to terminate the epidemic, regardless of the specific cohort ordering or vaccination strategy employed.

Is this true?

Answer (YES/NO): NO